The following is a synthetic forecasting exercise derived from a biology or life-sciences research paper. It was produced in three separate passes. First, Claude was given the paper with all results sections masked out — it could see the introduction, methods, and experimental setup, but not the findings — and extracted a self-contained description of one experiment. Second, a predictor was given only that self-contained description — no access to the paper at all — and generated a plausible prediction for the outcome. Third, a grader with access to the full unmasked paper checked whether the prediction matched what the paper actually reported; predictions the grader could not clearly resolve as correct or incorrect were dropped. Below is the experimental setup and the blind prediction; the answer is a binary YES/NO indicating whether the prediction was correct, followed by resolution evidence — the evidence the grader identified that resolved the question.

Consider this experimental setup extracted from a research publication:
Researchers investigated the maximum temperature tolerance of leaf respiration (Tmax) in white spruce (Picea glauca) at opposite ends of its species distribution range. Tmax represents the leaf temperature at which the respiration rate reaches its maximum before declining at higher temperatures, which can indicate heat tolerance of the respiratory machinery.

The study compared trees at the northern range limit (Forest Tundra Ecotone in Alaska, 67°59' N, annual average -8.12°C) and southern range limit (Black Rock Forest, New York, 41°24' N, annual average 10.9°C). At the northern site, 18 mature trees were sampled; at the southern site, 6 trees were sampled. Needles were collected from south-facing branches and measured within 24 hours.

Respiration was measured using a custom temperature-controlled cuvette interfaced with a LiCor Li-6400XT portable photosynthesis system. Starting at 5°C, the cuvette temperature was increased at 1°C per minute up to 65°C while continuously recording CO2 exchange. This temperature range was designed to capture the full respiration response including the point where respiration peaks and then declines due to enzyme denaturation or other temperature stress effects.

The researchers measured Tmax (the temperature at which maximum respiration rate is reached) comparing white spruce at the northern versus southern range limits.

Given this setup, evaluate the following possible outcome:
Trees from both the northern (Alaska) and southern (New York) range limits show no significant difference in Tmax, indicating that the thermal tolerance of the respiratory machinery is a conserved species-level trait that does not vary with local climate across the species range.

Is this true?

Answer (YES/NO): YES